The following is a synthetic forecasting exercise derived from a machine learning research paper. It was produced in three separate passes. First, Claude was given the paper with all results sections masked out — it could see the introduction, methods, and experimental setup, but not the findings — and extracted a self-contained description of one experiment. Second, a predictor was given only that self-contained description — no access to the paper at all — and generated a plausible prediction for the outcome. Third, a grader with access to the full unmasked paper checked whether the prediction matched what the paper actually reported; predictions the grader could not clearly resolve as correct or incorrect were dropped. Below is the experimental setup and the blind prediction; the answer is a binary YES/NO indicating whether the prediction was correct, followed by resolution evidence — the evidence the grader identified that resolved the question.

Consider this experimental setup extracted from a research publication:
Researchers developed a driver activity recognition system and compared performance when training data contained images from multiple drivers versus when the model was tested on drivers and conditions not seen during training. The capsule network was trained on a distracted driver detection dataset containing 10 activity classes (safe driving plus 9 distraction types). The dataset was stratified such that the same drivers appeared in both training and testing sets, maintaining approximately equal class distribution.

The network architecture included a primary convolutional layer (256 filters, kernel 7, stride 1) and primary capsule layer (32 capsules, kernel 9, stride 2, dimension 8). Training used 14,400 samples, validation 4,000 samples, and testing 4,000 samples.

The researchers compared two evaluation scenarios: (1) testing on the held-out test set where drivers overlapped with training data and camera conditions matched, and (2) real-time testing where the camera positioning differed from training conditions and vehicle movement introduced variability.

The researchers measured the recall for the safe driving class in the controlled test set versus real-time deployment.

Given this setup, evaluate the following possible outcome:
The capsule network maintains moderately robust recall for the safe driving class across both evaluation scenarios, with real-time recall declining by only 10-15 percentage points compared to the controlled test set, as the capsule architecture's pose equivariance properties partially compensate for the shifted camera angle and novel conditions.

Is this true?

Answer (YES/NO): YES